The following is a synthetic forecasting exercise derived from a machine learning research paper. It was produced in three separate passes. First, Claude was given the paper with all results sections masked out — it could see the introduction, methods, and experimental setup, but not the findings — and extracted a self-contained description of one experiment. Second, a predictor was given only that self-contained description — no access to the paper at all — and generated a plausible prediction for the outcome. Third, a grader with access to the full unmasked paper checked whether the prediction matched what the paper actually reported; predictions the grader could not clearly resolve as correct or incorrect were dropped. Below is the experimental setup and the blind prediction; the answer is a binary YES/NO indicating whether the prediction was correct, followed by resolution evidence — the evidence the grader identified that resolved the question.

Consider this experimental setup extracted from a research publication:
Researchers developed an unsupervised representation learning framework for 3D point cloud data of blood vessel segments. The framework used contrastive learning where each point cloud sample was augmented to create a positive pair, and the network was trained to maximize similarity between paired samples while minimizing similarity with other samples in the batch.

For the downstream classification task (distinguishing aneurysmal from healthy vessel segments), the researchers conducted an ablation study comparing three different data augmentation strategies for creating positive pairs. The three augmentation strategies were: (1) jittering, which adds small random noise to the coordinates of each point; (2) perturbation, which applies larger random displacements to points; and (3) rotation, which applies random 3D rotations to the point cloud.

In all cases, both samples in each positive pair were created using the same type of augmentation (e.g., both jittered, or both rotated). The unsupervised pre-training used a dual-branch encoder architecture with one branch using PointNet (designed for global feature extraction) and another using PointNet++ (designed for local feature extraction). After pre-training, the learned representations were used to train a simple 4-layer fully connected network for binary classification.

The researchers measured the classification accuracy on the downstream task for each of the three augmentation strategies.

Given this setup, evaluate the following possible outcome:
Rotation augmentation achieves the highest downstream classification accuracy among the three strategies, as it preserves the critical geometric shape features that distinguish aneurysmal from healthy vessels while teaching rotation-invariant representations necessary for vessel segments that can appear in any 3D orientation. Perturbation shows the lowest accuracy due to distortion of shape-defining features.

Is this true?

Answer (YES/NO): NO